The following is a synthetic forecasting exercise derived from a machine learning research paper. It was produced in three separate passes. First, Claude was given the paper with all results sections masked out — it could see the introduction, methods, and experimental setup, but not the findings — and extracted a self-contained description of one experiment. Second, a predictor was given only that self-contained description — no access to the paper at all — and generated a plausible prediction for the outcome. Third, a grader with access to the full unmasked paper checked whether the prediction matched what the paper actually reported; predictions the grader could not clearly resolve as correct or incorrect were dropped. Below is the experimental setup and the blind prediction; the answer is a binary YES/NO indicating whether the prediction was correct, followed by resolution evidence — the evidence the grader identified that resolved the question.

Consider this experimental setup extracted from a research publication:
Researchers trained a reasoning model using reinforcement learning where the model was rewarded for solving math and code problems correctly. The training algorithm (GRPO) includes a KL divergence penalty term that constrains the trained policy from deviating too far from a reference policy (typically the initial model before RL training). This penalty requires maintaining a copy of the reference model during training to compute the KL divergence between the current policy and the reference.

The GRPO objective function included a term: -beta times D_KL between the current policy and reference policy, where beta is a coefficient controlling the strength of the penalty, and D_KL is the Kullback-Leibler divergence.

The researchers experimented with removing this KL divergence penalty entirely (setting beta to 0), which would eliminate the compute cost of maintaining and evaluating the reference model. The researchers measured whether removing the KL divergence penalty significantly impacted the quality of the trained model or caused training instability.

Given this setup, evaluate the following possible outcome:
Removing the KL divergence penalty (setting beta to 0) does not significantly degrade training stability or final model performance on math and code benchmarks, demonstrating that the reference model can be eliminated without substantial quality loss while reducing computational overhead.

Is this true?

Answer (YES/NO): YES